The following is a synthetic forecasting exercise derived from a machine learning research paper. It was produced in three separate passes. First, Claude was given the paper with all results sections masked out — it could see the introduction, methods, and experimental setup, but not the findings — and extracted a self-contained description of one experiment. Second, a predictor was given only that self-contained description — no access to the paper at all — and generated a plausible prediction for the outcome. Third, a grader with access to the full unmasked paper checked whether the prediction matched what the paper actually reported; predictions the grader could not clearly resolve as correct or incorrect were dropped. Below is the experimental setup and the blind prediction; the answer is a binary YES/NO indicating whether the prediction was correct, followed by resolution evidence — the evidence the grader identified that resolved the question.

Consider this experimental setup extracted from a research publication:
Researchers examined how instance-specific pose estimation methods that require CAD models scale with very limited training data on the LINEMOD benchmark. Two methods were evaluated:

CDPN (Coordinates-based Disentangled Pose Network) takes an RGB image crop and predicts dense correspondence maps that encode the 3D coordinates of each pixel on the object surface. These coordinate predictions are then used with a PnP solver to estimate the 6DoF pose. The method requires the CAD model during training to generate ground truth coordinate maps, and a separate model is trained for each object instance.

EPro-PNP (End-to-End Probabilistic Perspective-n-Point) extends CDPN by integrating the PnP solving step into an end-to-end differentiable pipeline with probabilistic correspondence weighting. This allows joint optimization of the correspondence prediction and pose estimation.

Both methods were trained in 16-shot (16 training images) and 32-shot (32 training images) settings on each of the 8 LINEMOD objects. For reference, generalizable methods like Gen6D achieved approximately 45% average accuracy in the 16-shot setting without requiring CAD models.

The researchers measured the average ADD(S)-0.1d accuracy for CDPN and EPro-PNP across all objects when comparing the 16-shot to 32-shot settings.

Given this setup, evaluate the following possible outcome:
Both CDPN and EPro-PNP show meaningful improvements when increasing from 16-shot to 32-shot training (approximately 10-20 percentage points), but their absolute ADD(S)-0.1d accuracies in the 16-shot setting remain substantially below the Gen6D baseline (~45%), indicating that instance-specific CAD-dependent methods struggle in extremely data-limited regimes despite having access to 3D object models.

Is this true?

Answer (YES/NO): NO